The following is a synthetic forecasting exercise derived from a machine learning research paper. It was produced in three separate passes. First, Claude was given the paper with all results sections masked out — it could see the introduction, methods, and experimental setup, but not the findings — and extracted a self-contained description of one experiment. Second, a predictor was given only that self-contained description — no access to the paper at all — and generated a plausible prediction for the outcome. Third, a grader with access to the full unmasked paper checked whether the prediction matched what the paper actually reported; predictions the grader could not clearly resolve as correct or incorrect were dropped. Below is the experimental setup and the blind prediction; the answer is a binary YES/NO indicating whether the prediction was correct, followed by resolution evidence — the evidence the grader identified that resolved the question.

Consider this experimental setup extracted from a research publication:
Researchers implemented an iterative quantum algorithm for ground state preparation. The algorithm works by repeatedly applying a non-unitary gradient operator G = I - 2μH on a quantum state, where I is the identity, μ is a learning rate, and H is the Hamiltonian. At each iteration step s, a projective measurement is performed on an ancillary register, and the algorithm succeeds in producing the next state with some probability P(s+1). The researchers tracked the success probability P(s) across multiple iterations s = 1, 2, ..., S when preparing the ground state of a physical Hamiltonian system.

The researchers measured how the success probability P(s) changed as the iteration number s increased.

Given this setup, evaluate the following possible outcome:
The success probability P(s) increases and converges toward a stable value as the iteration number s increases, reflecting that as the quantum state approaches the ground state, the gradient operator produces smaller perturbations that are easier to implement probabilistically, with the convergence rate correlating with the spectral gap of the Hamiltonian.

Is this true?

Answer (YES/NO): NO